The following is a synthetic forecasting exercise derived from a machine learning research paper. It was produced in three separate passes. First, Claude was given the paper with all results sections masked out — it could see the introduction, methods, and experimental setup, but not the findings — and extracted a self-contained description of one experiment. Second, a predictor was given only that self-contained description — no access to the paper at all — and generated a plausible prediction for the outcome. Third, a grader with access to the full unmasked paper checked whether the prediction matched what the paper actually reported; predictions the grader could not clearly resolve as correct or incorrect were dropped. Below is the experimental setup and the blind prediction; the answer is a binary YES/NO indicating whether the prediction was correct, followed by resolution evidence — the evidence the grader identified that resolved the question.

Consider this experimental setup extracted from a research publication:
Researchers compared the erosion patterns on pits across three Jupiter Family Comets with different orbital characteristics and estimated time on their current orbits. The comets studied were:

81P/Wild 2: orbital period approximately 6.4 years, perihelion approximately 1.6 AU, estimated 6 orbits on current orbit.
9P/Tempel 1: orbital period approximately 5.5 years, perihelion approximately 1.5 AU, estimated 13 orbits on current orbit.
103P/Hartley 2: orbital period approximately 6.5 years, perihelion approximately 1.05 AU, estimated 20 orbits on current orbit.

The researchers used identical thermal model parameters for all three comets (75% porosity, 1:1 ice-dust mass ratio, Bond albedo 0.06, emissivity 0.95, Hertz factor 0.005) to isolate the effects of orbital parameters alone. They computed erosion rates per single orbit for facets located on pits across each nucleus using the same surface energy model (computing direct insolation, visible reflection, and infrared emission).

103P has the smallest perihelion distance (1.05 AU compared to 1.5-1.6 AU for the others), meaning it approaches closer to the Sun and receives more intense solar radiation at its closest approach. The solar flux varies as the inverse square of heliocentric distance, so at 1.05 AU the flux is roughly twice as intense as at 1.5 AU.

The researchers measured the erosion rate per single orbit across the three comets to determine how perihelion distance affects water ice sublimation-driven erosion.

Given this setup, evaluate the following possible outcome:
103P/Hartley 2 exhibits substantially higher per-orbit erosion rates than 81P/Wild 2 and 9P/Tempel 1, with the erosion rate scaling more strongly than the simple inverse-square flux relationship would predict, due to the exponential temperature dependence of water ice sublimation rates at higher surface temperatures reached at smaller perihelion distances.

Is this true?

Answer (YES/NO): YES